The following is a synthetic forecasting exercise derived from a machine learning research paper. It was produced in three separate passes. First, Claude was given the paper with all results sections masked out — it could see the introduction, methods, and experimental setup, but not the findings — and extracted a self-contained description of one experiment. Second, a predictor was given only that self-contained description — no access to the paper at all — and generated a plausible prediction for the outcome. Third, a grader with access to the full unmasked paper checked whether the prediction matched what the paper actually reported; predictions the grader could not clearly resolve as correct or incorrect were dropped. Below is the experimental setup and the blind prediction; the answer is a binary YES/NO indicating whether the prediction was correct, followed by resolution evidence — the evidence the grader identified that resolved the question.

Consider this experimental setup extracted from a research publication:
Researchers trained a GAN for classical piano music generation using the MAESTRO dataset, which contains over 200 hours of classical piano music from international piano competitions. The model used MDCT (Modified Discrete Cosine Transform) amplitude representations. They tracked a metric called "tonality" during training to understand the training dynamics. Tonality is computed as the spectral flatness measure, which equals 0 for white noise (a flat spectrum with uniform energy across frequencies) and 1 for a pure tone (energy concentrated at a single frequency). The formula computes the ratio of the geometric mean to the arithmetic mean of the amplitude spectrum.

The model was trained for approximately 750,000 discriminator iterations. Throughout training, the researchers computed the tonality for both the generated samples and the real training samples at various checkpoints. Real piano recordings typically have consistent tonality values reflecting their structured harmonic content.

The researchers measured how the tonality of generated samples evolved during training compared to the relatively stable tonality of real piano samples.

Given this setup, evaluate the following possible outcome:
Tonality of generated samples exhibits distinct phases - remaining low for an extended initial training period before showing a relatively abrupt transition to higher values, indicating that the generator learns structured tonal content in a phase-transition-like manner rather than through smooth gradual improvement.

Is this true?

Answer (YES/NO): NO